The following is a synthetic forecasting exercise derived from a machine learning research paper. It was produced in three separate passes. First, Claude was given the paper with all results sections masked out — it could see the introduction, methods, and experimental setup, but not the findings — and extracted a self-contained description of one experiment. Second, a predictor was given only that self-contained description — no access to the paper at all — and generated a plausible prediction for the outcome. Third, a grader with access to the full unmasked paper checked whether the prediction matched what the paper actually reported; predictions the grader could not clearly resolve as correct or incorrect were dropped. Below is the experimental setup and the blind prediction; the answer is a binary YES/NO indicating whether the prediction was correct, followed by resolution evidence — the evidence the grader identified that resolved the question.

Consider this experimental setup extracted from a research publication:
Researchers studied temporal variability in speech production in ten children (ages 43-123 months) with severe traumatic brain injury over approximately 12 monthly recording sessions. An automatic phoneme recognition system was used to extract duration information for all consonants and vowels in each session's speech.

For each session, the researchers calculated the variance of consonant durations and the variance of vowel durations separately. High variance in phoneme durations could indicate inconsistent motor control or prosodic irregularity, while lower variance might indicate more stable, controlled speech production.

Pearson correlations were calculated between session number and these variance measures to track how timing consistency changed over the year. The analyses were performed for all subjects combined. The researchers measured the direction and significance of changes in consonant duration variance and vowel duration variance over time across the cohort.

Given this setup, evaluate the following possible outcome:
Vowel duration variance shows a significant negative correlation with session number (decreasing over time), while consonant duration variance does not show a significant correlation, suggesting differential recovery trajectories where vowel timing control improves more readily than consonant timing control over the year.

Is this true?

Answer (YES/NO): NO